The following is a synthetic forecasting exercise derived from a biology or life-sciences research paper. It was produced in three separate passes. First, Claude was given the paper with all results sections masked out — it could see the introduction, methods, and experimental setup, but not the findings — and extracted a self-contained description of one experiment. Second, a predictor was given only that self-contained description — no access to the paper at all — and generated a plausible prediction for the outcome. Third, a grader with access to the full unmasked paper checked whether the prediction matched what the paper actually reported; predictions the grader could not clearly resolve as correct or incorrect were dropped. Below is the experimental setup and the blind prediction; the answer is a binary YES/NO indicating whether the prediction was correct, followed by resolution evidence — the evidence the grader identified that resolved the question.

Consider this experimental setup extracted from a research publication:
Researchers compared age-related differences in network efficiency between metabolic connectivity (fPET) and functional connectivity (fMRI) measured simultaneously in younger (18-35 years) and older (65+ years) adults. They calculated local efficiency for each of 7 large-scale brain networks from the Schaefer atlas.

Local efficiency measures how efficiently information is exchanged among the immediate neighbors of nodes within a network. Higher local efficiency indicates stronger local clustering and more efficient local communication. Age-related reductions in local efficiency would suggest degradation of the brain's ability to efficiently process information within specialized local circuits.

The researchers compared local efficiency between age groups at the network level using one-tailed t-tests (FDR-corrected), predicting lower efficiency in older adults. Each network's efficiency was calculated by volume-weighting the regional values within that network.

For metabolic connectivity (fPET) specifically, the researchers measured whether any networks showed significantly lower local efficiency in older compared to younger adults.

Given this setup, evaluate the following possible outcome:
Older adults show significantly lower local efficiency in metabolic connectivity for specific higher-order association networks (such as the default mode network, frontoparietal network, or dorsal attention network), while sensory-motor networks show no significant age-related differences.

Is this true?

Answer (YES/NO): YES